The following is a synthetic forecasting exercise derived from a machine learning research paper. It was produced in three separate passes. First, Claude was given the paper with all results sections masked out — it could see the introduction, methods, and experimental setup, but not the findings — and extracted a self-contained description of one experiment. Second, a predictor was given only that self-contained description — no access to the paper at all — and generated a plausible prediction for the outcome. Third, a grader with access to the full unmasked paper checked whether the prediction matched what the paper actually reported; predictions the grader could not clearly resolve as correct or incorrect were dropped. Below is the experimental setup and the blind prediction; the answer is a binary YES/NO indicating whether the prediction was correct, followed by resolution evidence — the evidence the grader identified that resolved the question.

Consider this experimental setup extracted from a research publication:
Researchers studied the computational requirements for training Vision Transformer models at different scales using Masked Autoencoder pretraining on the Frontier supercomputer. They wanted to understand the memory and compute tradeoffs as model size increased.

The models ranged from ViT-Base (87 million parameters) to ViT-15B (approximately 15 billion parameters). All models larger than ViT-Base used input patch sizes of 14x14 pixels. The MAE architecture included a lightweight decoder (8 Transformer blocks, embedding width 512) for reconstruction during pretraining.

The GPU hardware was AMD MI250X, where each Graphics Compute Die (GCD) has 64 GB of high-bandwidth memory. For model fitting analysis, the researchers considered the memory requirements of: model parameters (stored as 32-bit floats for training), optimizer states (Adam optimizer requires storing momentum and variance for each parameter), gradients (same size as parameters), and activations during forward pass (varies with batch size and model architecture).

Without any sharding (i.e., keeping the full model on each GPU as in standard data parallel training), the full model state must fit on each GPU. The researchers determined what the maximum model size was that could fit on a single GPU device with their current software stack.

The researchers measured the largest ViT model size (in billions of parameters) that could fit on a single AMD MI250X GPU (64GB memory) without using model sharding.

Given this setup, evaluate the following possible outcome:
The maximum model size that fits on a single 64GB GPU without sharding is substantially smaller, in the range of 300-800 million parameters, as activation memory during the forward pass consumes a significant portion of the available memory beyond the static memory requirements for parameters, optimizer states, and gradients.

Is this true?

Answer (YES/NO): NO